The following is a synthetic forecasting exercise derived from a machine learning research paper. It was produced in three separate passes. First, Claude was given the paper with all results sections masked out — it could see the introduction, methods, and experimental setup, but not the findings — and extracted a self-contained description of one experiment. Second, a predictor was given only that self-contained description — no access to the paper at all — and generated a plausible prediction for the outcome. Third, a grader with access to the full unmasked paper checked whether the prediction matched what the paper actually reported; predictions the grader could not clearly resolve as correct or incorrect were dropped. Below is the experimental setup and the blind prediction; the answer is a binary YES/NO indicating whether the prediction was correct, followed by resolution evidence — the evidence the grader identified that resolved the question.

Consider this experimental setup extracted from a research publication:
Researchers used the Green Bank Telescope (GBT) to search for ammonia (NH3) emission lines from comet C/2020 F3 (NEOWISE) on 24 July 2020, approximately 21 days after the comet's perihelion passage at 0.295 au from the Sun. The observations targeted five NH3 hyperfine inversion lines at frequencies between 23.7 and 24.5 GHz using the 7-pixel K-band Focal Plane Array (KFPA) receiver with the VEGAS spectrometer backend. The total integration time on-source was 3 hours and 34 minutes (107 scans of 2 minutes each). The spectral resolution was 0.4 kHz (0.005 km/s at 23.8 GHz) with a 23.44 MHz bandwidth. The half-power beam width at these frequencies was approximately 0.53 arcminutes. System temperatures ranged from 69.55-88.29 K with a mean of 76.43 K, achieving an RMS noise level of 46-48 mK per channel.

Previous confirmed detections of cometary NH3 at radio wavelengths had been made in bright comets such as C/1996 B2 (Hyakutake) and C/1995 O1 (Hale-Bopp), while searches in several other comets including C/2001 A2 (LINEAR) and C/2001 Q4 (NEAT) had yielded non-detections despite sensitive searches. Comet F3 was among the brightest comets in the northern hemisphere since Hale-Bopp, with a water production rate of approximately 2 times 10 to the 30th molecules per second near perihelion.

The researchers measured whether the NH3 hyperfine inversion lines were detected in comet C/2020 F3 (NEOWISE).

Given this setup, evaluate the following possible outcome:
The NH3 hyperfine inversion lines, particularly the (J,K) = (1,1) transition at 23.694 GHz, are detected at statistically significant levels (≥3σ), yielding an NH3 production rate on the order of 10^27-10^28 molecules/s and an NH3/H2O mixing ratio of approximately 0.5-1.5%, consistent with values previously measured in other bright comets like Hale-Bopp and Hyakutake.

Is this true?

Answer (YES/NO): NO